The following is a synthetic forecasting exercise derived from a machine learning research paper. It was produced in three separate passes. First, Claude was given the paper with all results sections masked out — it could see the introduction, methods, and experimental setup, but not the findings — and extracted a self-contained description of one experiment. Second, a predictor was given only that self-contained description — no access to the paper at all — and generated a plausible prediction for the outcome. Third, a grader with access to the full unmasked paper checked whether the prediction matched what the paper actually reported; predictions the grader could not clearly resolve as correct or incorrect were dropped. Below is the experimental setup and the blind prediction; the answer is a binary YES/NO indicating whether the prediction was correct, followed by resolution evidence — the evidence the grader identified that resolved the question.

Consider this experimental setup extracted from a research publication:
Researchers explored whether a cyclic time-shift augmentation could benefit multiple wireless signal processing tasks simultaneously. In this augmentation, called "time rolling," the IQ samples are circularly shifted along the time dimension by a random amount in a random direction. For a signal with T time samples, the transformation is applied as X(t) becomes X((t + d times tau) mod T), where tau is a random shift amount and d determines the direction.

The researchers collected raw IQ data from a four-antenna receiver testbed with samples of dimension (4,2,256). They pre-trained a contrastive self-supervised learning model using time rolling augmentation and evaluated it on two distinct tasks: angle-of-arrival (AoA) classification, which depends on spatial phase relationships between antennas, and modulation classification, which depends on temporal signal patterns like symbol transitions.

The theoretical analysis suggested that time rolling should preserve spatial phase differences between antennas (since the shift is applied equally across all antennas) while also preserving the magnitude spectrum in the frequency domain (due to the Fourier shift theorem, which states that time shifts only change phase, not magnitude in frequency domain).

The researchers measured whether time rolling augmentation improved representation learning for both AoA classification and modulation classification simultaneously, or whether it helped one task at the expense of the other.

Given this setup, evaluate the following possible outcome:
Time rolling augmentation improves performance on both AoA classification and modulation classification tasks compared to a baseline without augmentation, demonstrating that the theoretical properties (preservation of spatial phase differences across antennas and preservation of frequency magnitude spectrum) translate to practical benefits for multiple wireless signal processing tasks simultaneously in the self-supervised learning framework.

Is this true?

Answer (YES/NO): YES